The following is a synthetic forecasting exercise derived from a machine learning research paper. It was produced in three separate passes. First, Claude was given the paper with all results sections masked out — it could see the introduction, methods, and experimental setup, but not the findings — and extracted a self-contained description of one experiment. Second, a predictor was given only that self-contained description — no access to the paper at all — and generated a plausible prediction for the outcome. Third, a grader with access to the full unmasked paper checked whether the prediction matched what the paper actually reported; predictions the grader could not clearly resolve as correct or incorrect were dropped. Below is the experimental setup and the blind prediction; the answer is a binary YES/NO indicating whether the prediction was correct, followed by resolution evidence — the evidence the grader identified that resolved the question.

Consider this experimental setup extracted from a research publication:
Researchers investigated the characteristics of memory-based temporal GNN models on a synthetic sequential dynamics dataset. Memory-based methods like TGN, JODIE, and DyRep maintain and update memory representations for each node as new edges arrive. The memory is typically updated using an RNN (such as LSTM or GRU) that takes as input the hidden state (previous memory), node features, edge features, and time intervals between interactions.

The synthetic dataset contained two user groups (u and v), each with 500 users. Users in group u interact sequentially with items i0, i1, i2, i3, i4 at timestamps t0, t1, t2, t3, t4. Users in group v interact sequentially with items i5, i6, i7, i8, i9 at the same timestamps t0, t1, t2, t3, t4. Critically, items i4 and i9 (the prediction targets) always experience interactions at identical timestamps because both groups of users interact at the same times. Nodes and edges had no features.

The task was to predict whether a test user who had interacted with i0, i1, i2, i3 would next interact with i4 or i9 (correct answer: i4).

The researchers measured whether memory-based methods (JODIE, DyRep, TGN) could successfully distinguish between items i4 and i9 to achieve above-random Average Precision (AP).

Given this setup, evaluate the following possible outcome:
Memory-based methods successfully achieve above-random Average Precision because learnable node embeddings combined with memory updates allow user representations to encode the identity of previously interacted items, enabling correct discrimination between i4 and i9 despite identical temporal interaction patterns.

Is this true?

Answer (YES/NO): NO